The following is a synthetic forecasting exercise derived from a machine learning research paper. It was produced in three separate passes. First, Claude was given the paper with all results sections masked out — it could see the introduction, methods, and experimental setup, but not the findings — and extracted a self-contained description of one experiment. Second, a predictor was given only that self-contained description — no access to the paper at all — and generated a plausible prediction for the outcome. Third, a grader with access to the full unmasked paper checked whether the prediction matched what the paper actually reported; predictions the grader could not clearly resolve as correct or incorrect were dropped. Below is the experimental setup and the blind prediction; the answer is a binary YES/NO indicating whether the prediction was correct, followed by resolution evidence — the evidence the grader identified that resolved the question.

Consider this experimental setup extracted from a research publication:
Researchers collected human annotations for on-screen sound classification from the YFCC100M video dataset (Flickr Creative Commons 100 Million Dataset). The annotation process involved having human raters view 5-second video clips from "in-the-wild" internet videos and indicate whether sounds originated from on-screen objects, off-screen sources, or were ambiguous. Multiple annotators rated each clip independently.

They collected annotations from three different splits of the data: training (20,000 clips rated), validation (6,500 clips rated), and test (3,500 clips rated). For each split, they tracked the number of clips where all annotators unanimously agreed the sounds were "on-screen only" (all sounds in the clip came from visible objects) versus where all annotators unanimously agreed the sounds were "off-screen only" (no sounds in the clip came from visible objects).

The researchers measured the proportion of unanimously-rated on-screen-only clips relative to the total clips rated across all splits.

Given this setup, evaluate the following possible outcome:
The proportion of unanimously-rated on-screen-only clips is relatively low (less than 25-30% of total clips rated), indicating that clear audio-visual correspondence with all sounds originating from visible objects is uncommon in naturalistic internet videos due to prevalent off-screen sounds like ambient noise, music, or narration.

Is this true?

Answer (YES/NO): YES